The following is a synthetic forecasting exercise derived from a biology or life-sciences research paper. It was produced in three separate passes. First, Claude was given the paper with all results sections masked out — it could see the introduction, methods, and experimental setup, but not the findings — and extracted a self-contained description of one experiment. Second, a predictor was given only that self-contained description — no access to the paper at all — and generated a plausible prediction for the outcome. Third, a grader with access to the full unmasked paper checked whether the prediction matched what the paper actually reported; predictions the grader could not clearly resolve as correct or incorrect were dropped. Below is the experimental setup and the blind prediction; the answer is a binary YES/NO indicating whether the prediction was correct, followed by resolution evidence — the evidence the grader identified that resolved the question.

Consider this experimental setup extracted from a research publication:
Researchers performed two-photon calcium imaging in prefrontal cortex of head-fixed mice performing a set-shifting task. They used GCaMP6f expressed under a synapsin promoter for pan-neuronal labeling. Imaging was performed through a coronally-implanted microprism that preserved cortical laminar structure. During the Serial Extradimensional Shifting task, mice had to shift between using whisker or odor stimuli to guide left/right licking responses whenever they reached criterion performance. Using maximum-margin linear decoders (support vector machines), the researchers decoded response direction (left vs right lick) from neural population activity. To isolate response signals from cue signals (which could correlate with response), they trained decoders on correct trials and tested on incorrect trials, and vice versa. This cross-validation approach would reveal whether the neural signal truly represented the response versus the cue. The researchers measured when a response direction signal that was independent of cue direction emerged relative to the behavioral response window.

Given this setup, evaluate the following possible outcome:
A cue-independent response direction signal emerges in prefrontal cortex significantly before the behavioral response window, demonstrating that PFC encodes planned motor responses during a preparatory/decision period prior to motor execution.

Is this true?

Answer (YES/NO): NO